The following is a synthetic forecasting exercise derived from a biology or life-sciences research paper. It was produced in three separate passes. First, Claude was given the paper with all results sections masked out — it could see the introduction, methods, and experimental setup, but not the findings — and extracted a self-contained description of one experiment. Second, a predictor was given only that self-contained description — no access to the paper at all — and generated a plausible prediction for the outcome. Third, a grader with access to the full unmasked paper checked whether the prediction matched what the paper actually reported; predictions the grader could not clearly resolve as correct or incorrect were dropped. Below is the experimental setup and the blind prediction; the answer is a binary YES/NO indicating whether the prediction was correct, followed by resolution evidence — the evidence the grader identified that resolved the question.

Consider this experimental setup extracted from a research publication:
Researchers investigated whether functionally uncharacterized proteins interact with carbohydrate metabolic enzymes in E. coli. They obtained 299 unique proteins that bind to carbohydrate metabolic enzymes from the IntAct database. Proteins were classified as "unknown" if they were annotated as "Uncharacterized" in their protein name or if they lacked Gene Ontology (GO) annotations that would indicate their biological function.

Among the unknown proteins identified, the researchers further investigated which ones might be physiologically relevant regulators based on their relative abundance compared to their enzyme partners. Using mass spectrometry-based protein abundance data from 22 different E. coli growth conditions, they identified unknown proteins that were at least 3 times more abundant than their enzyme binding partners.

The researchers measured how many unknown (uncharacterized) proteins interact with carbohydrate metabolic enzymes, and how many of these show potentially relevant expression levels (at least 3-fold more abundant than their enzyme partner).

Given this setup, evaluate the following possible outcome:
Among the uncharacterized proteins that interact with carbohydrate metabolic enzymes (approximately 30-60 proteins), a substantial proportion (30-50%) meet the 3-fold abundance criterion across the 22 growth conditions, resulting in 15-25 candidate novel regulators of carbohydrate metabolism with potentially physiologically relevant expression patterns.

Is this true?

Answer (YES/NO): NO